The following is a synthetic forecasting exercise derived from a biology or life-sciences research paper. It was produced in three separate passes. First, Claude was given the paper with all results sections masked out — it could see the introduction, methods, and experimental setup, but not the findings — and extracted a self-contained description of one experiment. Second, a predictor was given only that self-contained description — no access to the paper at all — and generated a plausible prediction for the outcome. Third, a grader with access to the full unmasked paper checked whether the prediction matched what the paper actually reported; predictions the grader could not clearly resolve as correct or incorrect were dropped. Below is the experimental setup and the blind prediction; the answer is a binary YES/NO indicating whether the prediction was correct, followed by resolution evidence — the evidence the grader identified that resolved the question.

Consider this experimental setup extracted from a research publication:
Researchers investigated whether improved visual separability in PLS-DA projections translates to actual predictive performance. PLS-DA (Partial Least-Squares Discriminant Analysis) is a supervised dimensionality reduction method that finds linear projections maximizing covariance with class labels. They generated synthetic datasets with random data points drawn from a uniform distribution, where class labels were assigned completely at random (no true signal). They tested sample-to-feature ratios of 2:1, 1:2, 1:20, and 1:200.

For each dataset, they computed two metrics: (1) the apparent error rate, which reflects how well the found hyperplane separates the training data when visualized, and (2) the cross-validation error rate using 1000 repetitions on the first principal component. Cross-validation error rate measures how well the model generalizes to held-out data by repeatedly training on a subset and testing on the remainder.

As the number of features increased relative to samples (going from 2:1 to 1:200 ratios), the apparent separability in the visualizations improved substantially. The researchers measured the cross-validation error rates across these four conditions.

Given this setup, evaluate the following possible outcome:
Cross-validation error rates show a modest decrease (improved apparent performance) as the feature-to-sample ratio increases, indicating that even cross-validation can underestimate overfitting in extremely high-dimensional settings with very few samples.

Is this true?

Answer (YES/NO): NO